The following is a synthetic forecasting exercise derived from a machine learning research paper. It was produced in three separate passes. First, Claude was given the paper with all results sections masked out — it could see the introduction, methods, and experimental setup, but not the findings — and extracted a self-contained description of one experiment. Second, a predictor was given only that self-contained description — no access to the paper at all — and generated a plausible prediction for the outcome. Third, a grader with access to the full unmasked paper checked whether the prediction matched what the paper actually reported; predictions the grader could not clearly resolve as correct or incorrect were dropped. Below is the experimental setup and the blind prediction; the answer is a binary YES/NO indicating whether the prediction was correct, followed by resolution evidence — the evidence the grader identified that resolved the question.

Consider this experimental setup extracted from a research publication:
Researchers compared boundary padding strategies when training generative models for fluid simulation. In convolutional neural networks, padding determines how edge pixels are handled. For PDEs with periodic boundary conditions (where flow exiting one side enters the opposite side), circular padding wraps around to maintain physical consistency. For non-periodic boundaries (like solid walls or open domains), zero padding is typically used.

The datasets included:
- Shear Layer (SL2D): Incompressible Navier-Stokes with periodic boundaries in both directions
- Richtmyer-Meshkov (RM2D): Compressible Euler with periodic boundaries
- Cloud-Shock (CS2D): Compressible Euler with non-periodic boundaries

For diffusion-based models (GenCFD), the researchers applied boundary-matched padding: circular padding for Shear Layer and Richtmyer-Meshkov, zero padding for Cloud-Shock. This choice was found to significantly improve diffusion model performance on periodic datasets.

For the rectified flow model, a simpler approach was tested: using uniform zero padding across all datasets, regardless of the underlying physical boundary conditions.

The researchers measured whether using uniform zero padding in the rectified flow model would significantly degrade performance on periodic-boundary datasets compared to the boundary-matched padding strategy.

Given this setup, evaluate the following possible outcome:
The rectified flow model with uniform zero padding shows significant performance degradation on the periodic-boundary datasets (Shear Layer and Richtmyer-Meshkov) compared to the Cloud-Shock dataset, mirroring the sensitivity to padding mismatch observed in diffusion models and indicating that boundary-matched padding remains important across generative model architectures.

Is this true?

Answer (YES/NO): NO